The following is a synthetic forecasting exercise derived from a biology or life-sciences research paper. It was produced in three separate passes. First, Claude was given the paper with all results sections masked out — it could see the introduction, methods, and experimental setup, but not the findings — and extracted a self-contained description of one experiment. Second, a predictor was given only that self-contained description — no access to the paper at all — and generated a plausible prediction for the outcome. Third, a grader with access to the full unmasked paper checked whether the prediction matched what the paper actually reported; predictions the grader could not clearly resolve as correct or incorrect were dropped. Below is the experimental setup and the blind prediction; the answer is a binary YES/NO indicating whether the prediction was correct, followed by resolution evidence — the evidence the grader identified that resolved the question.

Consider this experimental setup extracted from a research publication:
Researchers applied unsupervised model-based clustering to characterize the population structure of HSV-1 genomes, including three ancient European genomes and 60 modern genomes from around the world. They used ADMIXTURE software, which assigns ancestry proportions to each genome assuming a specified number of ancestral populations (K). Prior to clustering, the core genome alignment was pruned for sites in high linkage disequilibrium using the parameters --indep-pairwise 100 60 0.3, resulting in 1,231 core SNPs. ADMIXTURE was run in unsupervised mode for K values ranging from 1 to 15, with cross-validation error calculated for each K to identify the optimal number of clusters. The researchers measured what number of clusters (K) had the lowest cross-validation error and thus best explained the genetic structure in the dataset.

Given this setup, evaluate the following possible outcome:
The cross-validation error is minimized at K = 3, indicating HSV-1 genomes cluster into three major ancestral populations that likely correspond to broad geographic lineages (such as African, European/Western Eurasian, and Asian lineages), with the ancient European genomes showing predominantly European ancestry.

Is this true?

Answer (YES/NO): NO